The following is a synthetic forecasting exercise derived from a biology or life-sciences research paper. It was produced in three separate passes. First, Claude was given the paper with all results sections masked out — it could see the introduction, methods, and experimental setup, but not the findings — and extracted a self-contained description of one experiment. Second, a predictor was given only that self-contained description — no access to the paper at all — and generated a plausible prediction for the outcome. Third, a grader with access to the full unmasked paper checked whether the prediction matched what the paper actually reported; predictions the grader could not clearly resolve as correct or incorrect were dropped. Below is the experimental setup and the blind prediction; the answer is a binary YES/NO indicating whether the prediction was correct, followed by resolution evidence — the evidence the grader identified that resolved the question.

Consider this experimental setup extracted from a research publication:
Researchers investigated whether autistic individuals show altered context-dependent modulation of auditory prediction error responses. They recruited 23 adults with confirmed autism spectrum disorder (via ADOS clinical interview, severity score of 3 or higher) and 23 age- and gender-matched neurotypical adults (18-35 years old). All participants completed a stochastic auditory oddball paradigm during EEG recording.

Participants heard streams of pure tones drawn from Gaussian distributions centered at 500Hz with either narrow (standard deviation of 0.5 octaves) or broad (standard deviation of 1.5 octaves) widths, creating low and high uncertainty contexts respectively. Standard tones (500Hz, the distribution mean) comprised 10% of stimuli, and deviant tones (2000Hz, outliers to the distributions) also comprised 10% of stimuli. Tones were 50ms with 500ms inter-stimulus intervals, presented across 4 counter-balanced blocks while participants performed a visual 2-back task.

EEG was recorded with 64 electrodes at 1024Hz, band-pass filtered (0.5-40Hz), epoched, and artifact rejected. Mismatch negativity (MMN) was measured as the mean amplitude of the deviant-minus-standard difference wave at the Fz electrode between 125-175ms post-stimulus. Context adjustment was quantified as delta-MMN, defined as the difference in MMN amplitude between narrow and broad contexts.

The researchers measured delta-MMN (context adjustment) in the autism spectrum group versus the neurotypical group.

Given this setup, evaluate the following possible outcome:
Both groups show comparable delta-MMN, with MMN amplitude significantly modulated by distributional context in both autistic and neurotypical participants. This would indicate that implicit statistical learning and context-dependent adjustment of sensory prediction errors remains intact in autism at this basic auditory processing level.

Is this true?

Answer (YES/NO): YES